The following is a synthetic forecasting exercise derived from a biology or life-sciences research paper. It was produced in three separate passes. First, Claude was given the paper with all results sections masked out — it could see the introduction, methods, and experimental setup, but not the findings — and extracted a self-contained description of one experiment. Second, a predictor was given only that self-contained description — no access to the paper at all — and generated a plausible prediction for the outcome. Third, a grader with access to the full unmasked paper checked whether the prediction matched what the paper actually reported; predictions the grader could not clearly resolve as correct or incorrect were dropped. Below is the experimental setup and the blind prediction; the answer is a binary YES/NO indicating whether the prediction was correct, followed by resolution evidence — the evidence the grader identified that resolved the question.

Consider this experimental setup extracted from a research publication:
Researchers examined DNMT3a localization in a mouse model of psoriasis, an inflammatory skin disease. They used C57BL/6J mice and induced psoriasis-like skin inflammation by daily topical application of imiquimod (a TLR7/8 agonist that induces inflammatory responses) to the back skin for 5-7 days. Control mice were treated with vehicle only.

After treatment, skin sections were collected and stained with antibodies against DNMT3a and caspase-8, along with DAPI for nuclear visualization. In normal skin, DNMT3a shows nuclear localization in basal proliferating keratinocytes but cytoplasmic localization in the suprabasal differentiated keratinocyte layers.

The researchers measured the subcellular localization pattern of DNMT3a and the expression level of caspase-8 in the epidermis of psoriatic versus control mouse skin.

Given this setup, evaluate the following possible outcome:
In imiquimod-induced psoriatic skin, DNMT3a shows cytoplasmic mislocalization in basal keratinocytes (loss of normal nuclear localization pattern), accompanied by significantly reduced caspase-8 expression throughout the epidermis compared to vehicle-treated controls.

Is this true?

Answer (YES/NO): NO